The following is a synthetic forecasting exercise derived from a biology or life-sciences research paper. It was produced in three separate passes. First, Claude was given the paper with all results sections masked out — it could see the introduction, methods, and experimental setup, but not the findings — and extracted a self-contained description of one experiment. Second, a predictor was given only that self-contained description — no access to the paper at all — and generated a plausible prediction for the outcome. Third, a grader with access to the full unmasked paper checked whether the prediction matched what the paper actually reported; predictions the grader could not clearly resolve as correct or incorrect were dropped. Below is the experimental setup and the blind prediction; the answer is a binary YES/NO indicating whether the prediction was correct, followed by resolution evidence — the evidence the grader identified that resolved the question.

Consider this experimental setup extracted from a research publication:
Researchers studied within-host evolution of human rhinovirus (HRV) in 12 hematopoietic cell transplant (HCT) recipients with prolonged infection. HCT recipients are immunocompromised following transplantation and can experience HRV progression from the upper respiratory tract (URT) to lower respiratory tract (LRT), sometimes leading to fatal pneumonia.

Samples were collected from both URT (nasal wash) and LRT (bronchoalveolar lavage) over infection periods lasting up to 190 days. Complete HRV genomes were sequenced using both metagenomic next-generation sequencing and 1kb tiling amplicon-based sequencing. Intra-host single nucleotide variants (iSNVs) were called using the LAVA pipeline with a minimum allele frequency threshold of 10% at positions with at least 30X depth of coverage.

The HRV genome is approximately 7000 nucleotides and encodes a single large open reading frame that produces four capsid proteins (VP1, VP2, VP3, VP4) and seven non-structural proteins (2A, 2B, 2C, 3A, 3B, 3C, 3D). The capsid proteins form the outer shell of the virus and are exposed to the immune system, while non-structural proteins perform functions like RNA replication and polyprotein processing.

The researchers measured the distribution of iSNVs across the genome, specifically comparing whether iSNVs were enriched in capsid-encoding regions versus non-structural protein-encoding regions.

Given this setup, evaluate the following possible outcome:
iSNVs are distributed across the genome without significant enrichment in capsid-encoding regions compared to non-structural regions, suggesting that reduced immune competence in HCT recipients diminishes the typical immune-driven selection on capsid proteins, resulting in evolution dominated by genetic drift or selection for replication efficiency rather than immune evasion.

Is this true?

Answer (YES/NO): NO